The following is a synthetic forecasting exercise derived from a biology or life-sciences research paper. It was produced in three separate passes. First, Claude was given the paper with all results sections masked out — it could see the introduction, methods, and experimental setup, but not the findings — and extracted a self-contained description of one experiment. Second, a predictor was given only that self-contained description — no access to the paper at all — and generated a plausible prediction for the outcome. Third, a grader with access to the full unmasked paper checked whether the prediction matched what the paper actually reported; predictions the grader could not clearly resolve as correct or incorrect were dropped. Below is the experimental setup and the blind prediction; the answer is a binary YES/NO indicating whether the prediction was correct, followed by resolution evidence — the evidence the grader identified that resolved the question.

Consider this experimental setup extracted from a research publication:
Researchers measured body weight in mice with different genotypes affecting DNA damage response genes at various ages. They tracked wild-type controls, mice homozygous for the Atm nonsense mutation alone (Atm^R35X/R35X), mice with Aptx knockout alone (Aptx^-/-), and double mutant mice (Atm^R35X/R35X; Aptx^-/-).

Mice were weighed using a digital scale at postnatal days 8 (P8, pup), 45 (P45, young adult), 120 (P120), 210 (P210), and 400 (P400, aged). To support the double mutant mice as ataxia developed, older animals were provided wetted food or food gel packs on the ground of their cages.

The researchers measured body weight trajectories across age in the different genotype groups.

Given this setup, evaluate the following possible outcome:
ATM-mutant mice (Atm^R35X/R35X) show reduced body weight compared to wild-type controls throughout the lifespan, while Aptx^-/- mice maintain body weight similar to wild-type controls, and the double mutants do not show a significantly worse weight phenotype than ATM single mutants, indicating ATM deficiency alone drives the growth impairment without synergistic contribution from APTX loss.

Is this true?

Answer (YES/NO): NO